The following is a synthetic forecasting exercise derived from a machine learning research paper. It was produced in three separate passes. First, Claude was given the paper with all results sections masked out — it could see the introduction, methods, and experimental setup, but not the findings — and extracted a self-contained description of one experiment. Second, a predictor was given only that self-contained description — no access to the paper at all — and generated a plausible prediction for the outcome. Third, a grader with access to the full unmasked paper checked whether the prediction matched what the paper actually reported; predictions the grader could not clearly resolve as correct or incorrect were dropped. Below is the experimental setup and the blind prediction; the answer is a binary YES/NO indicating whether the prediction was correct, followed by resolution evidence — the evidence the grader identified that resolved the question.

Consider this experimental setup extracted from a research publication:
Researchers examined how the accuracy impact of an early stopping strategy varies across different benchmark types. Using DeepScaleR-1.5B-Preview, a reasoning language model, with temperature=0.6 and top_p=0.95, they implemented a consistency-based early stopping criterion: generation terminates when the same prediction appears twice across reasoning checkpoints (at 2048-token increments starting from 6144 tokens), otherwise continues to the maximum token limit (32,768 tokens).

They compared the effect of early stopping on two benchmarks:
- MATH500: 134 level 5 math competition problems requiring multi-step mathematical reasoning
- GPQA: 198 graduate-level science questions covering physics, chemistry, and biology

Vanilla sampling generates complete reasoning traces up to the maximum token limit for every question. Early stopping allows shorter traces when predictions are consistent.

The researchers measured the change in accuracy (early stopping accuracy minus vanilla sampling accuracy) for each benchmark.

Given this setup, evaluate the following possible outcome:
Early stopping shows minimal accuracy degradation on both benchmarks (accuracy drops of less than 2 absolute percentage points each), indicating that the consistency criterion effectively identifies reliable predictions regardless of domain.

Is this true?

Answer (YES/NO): NO